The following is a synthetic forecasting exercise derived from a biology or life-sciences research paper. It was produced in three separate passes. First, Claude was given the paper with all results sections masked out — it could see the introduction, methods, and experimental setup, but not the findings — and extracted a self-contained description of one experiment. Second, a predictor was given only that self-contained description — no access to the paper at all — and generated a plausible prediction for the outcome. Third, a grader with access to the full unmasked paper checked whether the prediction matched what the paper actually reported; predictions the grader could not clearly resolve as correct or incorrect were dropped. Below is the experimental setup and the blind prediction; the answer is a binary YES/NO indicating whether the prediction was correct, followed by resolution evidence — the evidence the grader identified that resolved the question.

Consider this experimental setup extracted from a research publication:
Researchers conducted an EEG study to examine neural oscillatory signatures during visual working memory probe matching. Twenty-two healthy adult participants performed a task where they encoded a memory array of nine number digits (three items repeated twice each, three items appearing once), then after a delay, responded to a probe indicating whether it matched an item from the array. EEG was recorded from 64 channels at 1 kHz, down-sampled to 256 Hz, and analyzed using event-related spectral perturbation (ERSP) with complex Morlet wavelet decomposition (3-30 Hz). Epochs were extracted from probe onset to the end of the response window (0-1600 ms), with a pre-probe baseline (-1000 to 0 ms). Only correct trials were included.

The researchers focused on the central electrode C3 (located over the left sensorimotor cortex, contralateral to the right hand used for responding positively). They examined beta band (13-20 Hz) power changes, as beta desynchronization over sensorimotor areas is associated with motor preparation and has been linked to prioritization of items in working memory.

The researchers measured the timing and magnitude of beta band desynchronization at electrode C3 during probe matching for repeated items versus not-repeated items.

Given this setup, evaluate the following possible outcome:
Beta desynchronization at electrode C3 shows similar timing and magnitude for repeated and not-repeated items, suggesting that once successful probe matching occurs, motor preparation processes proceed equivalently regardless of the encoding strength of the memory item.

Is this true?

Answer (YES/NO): NO